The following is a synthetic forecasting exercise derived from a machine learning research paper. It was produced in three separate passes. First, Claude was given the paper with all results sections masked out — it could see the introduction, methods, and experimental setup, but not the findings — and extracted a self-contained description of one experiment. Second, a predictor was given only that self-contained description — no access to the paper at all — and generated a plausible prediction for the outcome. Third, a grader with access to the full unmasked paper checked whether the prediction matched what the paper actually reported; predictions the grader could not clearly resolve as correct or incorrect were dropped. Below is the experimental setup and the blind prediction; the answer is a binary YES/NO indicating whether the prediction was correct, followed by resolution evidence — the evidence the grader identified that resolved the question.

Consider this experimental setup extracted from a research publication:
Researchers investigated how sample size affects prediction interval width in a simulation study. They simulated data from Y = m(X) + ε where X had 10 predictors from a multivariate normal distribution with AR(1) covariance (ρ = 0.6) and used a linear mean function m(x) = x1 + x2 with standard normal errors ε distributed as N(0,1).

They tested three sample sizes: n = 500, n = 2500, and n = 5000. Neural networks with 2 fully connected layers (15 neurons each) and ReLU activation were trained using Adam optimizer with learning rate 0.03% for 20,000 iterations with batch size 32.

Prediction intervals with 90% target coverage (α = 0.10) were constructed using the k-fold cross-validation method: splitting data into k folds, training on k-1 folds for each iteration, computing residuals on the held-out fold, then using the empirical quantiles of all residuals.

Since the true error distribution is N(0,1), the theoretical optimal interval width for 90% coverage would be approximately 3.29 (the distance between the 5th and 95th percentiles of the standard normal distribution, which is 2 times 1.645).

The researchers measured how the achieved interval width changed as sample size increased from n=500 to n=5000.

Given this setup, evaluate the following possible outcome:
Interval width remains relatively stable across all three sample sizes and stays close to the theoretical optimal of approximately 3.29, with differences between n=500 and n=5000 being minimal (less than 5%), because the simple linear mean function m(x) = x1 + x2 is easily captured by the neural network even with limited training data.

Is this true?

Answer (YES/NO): NO